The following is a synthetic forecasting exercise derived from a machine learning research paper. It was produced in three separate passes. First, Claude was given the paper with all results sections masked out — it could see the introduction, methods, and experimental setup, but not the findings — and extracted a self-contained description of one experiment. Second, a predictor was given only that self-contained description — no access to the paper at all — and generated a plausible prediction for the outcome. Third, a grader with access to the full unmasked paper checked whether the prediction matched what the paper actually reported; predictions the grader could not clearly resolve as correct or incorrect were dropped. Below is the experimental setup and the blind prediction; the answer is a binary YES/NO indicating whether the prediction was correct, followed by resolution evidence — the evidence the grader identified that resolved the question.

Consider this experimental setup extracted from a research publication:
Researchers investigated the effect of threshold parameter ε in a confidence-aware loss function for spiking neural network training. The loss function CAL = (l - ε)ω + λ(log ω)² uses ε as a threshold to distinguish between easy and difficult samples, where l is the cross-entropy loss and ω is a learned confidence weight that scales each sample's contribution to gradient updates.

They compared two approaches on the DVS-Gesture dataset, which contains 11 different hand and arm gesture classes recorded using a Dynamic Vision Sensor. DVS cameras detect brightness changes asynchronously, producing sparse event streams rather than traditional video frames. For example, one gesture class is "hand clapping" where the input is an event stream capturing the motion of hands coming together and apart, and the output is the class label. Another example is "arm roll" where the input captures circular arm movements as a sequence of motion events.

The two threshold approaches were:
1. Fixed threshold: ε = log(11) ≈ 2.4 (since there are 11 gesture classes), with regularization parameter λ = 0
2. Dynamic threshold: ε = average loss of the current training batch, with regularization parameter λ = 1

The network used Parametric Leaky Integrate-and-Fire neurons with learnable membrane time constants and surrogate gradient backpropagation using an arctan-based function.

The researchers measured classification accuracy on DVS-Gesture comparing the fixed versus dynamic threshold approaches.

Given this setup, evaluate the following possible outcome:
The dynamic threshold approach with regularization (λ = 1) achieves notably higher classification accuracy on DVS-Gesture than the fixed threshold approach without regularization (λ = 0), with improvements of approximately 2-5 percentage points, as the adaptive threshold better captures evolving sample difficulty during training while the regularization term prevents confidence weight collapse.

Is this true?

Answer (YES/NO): NO